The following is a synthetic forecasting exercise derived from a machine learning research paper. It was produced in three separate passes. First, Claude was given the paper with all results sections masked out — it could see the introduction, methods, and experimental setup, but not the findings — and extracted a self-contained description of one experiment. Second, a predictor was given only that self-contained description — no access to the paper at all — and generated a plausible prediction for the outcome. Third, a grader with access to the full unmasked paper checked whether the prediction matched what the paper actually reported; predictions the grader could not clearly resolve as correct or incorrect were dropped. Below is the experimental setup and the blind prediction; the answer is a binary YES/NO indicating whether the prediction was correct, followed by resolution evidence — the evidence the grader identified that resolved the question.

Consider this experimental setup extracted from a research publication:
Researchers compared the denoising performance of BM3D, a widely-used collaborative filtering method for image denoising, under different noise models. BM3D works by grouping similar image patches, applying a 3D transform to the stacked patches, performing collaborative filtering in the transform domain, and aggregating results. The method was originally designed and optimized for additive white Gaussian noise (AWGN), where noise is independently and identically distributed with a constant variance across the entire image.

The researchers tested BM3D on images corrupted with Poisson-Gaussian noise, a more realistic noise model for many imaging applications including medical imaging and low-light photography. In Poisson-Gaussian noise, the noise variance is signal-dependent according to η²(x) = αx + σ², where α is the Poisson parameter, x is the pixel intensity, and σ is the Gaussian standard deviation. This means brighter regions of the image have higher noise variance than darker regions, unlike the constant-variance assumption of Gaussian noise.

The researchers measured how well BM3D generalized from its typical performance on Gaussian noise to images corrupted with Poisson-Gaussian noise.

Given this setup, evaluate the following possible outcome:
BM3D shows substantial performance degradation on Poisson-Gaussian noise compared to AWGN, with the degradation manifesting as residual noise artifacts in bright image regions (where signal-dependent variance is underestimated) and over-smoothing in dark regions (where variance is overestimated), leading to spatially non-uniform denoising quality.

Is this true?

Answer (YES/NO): NO